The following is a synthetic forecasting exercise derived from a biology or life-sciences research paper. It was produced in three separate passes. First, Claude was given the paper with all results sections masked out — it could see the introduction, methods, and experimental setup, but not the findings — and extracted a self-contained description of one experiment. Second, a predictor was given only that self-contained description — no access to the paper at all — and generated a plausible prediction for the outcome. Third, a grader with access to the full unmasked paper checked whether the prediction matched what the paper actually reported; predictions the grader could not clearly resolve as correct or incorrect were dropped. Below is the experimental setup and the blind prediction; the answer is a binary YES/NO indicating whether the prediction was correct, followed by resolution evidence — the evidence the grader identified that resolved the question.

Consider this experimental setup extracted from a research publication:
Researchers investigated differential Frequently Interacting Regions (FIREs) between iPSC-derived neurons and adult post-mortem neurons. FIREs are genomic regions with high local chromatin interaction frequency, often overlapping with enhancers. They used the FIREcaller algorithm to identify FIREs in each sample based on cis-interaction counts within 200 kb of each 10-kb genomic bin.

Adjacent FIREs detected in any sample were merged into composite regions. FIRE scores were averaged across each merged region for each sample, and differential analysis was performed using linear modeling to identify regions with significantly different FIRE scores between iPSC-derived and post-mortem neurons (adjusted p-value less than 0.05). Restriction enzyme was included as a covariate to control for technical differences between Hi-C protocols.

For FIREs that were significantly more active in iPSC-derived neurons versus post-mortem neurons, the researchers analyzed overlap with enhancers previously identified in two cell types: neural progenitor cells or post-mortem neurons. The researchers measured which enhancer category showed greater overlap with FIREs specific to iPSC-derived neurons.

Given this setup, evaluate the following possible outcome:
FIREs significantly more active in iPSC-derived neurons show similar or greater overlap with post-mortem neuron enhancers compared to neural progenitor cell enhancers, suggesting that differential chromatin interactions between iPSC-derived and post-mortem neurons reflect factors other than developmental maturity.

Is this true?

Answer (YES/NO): NO